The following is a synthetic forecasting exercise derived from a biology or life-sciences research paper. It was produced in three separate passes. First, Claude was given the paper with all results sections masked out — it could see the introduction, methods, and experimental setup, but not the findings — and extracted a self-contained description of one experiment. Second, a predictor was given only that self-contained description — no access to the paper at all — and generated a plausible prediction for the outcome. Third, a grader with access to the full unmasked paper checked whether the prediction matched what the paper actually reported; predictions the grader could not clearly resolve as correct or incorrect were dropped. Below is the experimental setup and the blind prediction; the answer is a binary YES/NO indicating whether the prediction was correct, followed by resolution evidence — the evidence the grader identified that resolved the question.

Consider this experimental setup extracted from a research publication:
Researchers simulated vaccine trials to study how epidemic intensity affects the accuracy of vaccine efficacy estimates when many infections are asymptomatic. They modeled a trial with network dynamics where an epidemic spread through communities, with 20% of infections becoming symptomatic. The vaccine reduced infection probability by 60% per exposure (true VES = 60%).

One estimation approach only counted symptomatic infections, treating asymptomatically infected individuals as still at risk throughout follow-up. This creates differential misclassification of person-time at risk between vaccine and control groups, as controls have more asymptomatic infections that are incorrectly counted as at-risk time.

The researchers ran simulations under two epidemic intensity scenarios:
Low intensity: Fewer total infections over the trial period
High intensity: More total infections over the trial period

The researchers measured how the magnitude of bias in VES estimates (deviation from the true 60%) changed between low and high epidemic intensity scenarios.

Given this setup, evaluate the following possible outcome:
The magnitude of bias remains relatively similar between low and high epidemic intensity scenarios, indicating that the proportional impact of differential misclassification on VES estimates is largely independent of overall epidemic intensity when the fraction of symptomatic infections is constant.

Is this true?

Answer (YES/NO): NO